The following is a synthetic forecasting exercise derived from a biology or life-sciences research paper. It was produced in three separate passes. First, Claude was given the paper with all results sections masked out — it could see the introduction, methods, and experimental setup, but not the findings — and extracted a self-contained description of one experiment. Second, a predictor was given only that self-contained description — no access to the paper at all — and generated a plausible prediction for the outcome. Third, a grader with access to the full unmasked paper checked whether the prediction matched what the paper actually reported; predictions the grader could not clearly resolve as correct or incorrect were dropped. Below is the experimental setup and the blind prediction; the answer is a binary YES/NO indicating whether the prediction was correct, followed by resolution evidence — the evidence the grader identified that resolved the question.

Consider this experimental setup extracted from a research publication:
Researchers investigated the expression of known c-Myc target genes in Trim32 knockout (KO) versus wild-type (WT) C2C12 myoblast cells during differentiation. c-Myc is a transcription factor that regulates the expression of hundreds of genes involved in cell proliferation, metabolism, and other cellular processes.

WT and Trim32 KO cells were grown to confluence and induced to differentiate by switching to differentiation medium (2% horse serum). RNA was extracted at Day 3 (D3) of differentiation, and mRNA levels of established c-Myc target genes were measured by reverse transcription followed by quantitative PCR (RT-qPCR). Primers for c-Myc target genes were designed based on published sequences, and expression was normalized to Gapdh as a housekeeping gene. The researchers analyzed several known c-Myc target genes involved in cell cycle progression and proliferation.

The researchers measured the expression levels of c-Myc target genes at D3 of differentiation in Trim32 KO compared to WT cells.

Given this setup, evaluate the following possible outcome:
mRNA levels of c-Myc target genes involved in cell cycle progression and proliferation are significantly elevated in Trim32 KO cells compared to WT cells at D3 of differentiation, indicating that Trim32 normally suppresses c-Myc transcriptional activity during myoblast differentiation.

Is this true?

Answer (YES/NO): YES